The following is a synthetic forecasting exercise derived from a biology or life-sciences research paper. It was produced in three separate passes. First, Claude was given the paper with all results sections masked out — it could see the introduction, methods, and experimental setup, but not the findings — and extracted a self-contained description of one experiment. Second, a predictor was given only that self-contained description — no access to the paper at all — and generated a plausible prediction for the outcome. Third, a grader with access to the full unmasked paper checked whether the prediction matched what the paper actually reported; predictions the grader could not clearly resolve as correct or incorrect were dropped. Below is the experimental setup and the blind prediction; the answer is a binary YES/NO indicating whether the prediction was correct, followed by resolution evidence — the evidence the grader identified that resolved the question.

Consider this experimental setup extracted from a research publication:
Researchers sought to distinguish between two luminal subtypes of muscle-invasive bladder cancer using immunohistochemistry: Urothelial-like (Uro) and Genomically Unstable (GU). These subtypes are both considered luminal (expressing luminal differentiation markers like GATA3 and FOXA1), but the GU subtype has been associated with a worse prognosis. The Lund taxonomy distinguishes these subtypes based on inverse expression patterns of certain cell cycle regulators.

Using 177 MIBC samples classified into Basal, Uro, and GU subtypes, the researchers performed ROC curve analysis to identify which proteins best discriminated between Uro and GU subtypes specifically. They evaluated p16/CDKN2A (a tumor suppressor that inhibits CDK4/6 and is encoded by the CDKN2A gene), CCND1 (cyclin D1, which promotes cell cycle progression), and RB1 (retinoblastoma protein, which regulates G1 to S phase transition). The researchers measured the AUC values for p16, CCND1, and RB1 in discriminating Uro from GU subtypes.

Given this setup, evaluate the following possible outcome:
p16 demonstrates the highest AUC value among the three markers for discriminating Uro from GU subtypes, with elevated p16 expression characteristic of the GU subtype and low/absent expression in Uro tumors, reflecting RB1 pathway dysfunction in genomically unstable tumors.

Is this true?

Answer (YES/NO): NO